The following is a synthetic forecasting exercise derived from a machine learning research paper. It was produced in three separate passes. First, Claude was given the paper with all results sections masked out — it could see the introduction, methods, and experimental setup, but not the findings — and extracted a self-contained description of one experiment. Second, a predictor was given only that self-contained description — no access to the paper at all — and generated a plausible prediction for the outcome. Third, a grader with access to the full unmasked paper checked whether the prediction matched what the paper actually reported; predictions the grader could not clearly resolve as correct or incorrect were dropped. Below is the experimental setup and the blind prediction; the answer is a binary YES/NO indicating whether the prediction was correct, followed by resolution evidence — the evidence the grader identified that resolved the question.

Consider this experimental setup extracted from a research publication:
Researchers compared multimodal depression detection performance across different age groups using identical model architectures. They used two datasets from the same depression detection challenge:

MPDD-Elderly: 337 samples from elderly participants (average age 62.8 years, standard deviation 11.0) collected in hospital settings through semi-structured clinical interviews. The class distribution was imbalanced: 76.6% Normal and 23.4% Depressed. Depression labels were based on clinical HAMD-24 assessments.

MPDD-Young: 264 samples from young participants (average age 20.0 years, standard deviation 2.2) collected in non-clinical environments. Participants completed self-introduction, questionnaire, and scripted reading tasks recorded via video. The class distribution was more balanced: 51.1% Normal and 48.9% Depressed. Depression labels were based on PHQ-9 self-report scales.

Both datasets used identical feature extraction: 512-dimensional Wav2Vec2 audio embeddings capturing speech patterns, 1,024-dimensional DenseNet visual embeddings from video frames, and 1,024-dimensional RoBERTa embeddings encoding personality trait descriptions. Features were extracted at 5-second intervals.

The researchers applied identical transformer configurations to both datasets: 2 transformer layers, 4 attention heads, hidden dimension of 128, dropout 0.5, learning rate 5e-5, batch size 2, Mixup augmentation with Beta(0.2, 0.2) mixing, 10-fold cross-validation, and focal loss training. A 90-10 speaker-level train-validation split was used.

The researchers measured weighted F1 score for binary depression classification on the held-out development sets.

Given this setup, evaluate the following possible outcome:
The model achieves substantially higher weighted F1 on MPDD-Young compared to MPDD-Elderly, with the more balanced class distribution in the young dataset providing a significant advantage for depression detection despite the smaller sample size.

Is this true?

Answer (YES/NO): NO